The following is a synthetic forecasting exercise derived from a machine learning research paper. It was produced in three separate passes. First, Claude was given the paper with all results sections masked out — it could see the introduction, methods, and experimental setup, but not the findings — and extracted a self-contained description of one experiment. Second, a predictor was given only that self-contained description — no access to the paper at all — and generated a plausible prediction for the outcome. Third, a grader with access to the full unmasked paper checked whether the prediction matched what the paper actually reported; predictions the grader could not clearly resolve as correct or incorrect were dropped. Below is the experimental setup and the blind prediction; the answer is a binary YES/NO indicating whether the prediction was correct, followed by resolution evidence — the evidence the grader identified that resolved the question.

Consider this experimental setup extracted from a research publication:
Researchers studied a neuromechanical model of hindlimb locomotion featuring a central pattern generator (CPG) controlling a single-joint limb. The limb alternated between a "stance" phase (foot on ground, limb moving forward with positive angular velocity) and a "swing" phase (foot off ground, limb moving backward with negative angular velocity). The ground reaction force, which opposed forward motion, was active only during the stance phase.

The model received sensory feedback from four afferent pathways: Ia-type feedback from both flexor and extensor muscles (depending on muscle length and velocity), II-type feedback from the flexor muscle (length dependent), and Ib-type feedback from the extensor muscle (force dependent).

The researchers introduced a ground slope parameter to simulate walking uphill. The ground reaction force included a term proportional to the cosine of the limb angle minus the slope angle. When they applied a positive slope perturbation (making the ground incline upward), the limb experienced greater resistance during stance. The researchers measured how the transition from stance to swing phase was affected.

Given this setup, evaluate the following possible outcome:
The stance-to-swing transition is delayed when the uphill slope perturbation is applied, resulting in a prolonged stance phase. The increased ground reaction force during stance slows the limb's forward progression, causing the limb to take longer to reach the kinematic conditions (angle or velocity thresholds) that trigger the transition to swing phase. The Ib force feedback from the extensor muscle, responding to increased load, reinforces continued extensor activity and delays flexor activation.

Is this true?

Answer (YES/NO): YES